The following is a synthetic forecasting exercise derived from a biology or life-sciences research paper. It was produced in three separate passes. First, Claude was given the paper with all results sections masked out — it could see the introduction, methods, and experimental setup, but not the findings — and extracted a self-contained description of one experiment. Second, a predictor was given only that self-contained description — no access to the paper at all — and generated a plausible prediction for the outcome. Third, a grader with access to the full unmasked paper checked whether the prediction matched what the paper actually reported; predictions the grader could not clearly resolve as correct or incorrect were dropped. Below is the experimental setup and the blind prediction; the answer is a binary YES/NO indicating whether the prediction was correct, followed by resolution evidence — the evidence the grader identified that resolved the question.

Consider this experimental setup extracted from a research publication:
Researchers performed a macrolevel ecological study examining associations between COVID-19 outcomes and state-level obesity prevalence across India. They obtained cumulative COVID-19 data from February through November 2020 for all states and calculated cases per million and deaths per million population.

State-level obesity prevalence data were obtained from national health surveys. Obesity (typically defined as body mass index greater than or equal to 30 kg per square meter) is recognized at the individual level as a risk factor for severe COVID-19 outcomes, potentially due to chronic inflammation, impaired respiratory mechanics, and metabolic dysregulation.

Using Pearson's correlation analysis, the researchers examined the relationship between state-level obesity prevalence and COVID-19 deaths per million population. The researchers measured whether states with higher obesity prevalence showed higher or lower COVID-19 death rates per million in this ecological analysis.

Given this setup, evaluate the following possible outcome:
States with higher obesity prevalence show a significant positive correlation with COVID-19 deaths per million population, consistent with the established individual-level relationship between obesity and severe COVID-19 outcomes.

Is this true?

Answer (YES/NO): YES